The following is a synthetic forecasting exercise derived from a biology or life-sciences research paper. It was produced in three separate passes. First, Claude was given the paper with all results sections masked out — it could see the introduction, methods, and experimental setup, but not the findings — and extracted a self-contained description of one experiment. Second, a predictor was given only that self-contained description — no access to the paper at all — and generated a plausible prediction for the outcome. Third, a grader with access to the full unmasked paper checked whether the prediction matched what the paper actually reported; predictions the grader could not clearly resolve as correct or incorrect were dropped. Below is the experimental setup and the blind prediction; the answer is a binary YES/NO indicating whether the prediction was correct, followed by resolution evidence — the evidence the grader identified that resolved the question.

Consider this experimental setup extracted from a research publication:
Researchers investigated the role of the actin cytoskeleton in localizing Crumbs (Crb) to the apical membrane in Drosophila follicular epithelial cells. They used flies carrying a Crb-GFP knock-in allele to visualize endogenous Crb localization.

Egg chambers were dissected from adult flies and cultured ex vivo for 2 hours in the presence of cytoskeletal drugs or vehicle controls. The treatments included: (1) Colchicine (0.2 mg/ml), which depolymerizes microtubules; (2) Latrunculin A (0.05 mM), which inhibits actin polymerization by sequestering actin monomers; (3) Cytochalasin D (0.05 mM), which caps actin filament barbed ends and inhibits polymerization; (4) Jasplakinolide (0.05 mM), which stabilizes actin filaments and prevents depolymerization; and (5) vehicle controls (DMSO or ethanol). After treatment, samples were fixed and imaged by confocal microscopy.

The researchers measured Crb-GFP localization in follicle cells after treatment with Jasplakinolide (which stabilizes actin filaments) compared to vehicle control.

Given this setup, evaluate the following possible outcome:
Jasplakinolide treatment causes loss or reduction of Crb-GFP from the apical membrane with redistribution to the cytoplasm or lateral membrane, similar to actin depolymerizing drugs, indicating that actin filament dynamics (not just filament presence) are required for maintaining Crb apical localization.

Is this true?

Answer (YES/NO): YES